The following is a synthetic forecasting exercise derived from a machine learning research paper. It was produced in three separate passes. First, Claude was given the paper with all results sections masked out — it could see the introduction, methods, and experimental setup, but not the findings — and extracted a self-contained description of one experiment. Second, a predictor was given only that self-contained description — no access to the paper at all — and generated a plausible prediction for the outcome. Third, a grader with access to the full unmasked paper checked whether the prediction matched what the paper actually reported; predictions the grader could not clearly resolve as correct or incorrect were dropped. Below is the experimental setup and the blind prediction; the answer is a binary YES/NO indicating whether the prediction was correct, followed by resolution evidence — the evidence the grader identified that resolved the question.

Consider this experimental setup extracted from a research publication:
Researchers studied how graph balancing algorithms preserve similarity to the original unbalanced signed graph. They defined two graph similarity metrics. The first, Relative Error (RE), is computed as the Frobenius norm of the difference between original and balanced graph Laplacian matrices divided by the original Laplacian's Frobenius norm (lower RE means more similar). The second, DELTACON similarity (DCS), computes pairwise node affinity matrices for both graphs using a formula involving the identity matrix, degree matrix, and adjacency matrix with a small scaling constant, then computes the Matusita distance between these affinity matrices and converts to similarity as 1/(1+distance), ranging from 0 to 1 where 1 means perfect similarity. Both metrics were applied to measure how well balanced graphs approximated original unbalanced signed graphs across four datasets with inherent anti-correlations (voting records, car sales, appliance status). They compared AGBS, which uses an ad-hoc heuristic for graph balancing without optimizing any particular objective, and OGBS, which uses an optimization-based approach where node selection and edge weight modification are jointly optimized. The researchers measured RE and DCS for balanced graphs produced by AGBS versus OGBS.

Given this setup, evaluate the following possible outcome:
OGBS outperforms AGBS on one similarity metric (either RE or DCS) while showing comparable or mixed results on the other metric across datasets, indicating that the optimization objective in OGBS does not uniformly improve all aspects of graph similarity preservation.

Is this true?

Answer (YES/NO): NO